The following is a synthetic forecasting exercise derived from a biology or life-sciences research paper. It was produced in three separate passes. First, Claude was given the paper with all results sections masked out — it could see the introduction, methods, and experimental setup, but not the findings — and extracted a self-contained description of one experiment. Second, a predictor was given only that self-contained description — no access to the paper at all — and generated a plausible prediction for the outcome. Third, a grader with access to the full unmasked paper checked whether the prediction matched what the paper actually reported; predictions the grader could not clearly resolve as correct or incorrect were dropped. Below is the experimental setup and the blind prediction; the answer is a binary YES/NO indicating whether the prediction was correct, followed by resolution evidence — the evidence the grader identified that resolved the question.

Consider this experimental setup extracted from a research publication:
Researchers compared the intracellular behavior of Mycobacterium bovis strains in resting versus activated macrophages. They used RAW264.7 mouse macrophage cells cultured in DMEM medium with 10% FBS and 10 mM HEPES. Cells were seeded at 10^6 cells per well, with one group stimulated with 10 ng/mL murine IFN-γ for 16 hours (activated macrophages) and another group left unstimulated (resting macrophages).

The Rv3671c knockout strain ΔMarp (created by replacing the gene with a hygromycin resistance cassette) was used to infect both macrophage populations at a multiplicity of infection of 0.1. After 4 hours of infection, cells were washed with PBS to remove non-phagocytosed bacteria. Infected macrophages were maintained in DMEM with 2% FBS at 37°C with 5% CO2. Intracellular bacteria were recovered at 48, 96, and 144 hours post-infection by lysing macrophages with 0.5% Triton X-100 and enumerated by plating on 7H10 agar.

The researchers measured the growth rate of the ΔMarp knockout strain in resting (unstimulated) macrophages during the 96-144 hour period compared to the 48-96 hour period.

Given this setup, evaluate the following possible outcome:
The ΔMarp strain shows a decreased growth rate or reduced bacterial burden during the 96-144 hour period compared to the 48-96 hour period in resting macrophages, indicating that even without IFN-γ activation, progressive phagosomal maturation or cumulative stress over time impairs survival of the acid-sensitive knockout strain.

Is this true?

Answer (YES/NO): YES